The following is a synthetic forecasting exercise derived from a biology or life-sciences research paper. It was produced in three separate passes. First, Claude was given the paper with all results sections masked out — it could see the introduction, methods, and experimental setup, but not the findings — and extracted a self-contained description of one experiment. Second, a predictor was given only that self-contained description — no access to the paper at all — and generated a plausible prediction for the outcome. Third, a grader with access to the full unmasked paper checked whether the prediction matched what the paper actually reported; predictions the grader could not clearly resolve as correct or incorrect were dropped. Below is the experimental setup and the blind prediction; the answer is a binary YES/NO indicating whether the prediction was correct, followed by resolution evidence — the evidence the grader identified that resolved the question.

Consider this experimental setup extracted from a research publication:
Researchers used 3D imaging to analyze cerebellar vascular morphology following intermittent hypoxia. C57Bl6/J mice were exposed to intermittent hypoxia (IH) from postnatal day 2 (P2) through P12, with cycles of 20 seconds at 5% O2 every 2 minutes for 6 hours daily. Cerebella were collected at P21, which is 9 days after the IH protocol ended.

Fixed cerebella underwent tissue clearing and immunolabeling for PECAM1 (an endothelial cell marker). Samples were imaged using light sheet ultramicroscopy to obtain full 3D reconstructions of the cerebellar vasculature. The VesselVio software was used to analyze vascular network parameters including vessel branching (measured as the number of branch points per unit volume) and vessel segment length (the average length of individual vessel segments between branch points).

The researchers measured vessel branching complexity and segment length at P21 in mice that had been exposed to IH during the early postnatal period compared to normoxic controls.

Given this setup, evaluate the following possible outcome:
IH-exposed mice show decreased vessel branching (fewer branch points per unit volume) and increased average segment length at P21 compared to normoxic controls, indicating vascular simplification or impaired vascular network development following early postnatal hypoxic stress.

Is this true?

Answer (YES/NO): NO